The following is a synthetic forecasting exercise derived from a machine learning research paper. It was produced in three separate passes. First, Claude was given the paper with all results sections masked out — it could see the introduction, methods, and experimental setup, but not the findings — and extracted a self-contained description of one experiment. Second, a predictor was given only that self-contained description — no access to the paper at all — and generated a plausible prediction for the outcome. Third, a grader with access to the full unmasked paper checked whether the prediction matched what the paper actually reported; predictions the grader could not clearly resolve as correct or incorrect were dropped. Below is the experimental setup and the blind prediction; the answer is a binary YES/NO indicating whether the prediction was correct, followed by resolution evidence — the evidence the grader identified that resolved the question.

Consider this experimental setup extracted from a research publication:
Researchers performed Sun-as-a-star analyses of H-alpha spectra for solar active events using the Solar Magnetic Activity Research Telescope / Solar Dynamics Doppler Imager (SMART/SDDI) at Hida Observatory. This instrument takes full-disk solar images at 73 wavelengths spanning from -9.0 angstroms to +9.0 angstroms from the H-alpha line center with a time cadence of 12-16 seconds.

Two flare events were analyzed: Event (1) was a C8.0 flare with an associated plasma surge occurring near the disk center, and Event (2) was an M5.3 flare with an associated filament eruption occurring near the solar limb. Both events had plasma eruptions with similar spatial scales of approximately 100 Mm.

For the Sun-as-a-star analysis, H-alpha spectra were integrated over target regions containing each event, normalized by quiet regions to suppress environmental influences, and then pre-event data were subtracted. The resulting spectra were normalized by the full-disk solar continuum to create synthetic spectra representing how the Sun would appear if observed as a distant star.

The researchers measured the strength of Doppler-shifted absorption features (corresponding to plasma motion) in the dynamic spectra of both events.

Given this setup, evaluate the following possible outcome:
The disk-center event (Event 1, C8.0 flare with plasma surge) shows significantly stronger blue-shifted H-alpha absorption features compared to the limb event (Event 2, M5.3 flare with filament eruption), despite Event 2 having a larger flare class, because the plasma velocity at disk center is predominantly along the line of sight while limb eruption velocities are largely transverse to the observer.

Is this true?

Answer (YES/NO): YES